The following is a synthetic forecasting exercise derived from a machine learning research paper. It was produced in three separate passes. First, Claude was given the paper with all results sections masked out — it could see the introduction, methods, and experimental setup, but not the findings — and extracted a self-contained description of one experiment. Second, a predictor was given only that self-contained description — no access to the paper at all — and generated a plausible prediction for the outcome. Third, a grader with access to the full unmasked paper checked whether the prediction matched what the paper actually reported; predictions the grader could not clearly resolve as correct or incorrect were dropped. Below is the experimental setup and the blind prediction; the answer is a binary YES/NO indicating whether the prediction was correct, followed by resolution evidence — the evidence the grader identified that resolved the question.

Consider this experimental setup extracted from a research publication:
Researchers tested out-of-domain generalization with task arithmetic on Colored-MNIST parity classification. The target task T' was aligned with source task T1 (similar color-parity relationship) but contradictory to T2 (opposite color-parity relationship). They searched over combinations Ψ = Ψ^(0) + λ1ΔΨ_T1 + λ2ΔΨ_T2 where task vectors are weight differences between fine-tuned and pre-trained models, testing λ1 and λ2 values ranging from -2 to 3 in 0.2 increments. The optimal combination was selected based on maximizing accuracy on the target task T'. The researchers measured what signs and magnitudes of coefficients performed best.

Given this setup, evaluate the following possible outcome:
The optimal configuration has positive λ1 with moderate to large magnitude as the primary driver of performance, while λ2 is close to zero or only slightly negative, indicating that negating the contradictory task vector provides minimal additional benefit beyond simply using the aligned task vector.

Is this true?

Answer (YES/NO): NO